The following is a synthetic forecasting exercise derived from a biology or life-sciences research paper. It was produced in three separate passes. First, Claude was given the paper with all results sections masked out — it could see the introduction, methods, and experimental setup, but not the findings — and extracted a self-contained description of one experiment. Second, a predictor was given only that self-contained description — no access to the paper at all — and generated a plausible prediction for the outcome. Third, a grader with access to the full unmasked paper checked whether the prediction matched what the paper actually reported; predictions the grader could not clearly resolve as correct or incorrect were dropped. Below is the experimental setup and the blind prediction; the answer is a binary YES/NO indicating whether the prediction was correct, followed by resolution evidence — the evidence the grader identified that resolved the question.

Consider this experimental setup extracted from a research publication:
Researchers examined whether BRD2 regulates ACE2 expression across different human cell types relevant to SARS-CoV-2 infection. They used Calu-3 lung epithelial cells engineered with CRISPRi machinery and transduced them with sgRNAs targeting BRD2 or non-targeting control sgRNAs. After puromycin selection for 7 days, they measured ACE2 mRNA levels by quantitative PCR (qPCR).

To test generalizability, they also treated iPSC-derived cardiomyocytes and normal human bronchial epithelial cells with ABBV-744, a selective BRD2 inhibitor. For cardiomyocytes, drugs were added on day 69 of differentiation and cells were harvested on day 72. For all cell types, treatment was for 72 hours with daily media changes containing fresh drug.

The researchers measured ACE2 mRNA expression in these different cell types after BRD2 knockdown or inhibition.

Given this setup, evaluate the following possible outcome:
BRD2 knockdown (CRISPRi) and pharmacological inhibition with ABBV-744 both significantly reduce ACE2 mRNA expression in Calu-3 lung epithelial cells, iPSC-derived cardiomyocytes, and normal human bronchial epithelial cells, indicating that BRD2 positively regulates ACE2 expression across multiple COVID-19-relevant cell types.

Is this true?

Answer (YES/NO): YES